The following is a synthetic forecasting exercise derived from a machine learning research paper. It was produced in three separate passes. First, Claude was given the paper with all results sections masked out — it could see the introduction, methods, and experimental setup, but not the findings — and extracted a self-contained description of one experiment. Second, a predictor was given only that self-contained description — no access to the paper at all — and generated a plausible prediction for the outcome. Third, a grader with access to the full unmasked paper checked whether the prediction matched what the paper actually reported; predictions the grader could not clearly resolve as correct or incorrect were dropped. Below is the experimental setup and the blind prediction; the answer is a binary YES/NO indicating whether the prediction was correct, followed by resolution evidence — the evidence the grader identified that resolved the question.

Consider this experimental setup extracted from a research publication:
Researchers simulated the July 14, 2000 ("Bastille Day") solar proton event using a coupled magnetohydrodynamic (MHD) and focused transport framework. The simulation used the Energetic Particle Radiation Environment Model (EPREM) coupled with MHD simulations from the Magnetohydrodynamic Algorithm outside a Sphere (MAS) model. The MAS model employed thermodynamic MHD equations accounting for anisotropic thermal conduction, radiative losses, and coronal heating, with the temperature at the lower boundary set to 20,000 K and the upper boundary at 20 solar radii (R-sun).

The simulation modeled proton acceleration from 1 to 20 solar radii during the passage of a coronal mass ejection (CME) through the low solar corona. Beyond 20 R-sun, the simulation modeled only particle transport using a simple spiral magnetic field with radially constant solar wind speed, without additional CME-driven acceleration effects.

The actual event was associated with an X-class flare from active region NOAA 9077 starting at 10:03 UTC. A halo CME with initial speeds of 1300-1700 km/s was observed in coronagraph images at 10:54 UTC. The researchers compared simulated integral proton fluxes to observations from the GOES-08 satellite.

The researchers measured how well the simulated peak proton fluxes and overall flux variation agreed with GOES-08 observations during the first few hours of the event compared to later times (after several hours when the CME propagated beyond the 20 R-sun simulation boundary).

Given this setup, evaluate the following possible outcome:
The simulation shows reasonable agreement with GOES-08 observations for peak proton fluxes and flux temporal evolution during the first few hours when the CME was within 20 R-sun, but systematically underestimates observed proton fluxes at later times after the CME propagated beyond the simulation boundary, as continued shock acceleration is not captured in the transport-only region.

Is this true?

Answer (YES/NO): YES